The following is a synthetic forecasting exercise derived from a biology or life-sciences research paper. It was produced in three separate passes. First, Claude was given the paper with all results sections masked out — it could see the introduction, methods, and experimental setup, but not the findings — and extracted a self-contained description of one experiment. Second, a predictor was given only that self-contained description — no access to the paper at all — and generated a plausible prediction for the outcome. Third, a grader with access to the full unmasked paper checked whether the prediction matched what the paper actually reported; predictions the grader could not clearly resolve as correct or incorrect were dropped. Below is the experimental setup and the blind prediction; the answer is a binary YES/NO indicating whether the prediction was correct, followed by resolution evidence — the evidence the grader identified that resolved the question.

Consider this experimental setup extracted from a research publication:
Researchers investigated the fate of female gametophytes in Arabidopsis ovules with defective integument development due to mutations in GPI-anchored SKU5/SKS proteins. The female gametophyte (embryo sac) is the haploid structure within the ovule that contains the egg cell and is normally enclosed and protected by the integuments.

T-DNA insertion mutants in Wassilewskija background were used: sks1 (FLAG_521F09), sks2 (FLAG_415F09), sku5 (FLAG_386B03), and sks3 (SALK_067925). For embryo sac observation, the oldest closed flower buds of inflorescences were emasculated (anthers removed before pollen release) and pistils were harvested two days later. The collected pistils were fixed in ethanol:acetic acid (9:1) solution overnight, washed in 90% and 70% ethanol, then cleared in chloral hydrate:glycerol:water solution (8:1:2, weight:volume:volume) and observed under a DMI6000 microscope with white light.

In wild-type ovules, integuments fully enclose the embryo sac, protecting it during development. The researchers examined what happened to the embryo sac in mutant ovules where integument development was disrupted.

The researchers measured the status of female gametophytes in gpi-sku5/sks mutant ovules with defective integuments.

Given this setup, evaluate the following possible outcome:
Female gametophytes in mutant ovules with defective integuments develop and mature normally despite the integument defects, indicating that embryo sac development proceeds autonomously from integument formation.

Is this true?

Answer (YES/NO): NO